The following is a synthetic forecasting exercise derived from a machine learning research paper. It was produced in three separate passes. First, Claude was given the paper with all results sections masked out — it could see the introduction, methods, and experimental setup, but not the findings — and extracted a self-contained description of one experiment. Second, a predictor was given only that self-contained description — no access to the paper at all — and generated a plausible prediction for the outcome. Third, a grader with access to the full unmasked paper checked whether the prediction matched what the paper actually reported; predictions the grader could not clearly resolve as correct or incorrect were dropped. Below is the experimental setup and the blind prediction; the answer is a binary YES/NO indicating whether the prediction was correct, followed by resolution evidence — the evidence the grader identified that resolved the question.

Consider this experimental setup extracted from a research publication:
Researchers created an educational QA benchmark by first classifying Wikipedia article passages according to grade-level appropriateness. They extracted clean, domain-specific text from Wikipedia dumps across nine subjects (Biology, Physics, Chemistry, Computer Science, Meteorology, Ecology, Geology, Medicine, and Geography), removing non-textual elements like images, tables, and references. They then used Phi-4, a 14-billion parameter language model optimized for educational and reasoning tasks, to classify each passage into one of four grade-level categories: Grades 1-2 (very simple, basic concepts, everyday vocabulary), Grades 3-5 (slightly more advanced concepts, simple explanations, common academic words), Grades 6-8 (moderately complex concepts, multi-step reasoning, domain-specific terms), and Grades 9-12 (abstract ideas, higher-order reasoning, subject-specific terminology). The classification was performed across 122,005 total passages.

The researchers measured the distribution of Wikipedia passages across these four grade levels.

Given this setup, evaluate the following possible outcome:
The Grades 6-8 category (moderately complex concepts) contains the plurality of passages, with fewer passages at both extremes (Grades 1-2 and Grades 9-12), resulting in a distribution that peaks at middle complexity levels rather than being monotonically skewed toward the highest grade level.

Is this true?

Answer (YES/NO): NO